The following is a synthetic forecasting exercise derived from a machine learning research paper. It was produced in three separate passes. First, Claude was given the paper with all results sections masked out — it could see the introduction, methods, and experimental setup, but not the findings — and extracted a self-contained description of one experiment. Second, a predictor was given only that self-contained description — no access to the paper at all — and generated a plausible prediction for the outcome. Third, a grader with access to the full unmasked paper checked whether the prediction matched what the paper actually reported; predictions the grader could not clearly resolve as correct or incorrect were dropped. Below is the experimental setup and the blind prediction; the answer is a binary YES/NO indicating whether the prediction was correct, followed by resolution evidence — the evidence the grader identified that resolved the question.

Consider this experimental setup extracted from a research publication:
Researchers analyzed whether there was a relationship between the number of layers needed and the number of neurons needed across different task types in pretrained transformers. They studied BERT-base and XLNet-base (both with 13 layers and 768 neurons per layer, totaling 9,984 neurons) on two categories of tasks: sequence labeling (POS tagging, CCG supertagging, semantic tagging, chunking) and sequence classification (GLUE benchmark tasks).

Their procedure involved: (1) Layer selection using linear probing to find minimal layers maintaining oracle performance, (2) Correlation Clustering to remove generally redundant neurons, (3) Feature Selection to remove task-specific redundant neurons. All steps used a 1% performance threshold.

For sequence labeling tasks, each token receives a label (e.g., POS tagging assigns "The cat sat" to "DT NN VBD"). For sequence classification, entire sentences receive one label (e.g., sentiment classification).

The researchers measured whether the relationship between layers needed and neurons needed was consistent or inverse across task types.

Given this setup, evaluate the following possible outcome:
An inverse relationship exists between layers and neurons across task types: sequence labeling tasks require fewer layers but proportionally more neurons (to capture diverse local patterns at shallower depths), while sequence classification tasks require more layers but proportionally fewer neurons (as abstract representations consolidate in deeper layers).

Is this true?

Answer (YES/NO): YES